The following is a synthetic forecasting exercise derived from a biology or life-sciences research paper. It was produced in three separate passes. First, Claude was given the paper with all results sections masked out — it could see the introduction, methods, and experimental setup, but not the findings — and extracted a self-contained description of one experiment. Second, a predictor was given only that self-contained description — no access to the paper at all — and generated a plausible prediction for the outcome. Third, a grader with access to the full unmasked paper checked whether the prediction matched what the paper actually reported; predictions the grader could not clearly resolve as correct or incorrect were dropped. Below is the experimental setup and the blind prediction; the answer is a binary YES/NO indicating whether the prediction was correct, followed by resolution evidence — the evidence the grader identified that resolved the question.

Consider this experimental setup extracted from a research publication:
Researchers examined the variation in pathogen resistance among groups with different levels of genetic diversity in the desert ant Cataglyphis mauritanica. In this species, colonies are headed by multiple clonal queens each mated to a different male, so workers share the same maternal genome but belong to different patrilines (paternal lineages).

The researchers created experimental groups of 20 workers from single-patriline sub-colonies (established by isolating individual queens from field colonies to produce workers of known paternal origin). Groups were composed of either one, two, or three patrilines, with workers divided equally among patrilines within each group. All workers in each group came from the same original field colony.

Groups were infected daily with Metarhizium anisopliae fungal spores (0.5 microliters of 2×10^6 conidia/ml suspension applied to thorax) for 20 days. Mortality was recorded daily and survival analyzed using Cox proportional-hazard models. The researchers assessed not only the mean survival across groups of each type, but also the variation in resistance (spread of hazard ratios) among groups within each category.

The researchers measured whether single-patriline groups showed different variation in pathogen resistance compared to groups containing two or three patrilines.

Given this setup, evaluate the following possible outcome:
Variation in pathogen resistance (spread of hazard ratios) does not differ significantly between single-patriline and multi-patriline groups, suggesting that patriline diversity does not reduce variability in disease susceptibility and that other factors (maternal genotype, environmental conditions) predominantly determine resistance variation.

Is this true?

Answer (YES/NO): NO